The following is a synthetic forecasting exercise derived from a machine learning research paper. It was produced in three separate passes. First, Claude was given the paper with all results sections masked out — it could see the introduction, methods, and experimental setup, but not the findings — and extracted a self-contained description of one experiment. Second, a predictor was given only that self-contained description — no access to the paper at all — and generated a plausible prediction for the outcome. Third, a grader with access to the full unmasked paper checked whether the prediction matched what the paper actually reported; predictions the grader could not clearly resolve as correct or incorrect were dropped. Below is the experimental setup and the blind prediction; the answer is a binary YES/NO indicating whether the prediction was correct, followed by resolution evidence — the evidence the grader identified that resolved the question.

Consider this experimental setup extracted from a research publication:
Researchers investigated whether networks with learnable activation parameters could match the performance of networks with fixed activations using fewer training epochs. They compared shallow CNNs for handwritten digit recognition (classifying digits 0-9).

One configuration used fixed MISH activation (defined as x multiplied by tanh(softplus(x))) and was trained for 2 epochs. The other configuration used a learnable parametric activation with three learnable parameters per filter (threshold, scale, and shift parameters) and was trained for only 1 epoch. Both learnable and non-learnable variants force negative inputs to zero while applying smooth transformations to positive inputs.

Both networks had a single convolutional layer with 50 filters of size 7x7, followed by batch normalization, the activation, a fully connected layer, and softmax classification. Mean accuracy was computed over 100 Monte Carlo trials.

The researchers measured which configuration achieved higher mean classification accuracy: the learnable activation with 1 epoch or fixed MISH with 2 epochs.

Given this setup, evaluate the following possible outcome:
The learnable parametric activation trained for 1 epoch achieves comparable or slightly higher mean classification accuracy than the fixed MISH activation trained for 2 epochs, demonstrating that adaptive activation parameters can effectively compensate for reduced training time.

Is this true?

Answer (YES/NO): NO